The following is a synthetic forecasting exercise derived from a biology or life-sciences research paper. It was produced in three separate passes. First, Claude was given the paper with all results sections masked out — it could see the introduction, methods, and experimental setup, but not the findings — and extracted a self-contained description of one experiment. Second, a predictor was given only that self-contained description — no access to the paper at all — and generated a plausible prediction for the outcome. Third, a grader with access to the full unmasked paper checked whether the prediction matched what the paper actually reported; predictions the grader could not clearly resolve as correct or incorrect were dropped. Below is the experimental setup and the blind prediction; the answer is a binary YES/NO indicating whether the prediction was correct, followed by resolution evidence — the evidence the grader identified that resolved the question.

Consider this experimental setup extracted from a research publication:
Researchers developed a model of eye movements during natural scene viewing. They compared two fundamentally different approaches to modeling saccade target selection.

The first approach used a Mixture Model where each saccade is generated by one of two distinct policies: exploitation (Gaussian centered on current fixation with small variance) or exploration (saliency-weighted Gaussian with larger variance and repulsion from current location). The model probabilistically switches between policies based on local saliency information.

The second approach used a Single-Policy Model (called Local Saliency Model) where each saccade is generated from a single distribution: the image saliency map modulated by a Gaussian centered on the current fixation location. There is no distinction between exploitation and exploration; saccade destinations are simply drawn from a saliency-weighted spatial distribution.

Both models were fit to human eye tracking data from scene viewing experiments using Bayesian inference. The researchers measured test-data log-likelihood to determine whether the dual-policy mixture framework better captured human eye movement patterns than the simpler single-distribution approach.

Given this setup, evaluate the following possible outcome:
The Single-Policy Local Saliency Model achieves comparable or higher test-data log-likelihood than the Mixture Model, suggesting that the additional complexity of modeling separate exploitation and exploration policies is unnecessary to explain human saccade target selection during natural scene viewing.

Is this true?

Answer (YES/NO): NO